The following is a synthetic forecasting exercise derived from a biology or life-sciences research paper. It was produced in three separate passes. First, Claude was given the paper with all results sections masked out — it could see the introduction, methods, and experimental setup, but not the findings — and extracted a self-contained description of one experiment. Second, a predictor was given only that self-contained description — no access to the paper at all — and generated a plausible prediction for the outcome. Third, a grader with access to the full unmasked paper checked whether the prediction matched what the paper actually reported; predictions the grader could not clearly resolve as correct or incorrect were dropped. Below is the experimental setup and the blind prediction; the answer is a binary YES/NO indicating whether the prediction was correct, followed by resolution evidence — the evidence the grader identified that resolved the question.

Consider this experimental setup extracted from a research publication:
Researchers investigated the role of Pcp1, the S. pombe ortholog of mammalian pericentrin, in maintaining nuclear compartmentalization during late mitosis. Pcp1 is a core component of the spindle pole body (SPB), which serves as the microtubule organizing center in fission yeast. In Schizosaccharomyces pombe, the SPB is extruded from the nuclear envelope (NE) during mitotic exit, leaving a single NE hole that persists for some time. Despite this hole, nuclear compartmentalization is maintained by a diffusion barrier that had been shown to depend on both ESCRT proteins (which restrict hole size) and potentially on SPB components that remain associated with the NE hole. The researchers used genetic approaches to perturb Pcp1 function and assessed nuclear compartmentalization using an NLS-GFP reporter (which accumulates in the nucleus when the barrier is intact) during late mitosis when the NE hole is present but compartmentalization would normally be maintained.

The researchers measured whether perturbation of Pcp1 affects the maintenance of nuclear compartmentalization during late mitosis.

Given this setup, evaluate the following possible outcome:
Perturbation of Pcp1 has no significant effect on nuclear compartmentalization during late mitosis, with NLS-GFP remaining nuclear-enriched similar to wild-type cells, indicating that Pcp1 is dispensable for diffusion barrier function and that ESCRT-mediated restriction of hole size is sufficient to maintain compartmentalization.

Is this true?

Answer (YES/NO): NO